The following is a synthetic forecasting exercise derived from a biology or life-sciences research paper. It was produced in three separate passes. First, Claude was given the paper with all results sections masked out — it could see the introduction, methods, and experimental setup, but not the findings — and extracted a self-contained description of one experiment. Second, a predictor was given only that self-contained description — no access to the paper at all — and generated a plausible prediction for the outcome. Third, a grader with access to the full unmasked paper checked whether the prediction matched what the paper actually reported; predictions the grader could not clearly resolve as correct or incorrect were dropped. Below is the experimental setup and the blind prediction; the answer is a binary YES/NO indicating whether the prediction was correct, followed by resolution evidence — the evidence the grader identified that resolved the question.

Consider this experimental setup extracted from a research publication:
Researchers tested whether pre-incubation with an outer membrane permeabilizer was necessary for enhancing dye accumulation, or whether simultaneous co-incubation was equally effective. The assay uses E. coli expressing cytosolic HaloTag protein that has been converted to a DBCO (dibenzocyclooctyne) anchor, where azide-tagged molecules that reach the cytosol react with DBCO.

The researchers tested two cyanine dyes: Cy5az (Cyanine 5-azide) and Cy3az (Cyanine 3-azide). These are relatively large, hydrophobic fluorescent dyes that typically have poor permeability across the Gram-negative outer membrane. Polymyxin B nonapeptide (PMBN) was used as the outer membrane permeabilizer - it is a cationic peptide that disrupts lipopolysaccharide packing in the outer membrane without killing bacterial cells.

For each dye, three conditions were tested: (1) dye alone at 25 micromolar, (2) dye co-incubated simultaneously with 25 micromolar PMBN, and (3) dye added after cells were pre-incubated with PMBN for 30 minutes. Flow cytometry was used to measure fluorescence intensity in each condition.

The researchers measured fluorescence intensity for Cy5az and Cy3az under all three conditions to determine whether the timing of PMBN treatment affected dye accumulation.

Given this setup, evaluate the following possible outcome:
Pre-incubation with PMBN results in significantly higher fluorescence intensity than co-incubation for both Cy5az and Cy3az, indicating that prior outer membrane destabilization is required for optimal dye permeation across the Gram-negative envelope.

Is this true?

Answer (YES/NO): NO